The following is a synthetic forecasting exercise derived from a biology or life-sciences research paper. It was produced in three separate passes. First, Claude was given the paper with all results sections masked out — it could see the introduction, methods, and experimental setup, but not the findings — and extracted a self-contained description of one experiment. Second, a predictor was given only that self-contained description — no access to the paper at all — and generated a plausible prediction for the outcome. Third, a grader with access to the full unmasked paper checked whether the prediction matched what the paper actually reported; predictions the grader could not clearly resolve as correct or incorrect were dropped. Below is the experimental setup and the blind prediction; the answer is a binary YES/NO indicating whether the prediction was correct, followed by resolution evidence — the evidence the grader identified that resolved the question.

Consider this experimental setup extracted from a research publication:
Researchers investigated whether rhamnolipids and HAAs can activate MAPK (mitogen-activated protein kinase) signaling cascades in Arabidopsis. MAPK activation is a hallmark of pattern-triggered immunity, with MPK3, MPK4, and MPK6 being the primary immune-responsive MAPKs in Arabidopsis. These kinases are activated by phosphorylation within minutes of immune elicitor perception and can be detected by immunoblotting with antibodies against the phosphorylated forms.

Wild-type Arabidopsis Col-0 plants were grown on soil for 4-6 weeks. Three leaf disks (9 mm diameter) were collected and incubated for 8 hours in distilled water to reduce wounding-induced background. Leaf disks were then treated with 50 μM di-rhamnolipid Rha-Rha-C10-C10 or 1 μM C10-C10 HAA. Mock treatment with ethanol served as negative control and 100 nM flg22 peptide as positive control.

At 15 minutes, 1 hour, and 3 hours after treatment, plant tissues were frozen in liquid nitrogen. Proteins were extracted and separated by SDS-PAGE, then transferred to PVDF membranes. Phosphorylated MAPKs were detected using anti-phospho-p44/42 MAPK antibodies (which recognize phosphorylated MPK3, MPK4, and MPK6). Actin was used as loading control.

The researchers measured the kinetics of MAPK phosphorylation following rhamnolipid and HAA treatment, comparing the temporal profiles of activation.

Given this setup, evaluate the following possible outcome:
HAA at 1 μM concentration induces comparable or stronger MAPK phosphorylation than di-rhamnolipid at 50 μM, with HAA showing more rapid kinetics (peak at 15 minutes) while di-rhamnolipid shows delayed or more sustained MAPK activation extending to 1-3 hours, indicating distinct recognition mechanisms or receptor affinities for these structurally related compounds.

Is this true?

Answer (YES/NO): NO